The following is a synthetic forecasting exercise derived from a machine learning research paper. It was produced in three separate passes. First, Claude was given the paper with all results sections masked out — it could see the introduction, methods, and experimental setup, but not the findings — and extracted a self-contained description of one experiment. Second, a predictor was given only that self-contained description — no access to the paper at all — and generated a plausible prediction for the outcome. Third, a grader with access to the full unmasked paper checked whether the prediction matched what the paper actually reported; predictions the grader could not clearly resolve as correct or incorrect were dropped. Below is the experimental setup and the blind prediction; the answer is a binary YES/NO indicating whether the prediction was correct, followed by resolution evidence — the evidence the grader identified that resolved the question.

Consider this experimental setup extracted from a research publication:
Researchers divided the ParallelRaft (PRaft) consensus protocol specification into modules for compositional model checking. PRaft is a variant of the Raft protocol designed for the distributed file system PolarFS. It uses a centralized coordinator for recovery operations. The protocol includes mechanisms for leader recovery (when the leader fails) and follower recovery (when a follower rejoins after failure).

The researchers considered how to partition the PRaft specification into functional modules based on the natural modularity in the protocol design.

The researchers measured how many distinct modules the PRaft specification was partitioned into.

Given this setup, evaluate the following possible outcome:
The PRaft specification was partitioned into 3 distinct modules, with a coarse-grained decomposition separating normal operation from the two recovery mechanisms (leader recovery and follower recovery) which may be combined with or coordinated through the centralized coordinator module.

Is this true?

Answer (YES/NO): NO